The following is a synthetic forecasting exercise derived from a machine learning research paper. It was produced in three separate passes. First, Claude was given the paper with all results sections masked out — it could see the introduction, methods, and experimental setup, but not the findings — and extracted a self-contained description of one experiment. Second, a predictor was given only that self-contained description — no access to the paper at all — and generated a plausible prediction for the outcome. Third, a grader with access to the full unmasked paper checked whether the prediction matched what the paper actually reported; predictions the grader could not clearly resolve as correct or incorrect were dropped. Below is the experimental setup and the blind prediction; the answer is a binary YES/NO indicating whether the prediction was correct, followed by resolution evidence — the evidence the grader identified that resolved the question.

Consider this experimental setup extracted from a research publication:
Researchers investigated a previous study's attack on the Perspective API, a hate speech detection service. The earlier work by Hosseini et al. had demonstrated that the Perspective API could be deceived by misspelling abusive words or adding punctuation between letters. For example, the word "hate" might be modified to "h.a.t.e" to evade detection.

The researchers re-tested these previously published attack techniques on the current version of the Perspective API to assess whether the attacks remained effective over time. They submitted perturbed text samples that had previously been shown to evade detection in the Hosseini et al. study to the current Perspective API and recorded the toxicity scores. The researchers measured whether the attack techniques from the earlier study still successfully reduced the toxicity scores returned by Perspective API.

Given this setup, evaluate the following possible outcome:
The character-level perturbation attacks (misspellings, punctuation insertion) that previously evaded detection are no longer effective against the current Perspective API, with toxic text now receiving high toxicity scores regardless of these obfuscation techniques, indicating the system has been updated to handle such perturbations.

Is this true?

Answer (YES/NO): YES